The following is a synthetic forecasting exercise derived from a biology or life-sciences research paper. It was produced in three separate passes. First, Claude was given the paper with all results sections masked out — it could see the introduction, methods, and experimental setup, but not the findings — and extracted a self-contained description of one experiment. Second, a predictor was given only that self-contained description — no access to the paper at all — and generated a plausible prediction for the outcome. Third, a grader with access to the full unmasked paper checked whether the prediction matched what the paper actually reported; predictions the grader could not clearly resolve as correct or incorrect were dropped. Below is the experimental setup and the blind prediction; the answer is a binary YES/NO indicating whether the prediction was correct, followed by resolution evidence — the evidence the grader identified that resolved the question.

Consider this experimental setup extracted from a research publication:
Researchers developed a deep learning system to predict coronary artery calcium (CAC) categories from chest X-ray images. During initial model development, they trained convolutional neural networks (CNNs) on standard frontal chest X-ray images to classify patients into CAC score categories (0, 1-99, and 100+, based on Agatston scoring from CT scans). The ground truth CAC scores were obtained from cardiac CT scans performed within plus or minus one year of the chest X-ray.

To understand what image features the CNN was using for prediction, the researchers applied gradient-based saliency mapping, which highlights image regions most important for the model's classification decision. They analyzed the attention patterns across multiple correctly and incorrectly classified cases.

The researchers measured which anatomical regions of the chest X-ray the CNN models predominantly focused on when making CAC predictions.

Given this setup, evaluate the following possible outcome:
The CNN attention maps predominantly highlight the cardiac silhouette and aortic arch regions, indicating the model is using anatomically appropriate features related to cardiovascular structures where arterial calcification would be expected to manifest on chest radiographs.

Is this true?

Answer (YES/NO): NO